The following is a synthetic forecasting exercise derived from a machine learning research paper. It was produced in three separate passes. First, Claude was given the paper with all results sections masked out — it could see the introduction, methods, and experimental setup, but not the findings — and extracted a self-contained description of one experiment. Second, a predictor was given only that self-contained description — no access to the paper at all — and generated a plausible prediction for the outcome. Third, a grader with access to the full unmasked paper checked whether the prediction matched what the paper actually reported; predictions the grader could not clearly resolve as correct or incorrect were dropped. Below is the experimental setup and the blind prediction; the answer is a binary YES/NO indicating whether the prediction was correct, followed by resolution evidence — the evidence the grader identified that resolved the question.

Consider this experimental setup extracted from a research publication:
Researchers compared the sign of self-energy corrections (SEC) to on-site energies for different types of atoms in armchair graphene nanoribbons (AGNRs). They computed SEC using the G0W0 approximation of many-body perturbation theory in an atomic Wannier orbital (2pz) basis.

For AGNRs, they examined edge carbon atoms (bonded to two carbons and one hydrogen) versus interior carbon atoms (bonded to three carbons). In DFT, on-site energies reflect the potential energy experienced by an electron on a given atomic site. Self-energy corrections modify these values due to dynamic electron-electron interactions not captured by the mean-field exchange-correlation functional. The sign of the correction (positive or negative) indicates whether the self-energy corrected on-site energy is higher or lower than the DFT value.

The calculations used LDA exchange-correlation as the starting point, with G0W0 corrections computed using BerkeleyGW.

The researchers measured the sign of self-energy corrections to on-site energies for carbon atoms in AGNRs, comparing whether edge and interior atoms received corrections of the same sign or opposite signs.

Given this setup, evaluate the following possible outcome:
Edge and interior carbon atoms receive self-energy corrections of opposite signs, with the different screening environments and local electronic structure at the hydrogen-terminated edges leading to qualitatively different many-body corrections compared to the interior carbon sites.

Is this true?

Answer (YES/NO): NO